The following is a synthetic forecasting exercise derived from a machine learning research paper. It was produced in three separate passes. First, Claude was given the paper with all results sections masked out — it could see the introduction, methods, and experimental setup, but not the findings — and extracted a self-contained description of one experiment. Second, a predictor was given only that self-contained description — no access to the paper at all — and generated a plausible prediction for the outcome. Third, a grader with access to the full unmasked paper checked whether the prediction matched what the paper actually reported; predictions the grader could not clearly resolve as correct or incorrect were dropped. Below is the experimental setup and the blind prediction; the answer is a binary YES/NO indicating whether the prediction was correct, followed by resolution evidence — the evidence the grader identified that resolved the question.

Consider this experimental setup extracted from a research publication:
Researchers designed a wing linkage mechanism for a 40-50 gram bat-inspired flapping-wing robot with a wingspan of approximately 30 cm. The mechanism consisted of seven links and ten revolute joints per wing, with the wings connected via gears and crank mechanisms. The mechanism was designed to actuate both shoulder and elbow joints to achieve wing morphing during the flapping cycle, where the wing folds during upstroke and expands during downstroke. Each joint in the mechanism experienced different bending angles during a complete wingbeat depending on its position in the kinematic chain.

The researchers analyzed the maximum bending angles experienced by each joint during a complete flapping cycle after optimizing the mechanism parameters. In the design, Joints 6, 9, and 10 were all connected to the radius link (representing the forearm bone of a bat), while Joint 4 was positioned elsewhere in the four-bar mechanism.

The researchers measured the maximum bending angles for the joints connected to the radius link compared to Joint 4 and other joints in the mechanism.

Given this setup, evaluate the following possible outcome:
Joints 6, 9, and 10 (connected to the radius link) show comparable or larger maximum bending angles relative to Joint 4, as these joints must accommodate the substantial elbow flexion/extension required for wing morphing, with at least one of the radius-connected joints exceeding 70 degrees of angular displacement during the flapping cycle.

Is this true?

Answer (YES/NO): YES